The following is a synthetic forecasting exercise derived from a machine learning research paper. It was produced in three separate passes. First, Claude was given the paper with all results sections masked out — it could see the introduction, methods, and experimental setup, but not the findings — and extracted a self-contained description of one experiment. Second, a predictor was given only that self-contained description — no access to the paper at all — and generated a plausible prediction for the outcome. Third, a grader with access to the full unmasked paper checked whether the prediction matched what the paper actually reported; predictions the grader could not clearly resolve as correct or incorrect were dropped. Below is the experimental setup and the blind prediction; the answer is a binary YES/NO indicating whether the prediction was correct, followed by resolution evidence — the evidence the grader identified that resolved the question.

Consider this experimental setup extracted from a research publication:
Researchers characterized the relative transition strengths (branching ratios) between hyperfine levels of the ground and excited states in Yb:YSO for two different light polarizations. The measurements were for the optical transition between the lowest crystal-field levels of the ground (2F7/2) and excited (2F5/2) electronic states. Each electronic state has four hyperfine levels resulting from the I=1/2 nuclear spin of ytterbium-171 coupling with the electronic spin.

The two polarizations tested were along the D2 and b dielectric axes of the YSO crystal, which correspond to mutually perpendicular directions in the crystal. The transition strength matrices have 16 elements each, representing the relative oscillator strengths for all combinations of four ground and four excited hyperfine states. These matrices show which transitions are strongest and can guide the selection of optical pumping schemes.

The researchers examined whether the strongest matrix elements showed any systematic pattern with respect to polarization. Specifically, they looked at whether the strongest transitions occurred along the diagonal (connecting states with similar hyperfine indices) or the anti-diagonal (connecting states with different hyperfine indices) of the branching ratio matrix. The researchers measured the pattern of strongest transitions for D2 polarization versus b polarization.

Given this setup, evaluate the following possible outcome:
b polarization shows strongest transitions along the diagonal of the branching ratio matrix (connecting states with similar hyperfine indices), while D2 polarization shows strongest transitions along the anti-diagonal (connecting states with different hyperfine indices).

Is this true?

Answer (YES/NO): YES